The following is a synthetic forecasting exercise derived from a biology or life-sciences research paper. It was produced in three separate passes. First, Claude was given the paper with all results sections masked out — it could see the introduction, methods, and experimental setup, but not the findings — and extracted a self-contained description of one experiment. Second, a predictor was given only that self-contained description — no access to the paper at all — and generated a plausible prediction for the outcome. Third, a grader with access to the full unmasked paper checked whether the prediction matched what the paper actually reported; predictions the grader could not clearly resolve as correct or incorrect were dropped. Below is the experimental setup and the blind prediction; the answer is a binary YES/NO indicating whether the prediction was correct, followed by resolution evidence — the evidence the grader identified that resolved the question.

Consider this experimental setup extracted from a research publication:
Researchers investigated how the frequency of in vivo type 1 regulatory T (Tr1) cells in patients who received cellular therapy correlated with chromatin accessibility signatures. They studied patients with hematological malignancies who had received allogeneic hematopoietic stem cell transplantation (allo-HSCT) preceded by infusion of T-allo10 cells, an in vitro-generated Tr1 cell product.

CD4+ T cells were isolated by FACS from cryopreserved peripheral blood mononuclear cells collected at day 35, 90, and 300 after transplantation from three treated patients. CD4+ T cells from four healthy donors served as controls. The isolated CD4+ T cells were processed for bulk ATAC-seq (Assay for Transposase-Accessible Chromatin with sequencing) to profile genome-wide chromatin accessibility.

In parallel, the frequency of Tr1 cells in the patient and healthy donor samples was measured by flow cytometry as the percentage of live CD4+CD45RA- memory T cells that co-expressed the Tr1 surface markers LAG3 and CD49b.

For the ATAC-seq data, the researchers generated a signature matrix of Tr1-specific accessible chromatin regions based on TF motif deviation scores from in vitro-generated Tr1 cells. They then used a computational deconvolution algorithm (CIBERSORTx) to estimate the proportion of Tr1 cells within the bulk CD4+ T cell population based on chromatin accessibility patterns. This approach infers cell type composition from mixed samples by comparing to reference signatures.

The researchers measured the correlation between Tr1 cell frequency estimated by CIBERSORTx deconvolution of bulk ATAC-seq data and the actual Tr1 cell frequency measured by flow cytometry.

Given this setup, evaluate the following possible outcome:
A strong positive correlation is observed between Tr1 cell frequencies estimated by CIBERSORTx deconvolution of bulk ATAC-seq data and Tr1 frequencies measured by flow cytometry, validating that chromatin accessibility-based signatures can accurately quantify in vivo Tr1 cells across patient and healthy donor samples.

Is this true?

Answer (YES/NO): YES